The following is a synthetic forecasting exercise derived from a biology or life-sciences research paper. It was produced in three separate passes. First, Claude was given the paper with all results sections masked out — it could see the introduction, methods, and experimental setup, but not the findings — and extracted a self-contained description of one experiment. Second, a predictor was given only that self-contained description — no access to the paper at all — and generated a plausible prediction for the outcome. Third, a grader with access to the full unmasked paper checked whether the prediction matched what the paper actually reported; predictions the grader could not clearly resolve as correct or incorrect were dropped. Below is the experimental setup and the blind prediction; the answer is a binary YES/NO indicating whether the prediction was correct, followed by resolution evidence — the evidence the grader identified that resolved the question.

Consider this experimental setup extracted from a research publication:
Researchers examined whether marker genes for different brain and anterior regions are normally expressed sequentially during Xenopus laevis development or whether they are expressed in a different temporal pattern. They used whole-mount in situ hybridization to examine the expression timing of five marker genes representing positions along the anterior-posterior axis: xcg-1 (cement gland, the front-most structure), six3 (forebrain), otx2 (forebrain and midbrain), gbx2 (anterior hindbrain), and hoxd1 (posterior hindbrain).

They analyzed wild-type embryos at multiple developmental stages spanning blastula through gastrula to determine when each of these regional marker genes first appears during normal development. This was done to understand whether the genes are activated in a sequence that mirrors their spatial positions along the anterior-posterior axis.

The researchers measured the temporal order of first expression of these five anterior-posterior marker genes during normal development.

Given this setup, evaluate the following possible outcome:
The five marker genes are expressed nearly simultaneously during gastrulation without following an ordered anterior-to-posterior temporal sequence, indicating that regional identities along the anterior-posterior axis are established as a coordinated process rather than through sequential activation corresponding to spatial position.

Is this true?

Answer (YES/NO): NO